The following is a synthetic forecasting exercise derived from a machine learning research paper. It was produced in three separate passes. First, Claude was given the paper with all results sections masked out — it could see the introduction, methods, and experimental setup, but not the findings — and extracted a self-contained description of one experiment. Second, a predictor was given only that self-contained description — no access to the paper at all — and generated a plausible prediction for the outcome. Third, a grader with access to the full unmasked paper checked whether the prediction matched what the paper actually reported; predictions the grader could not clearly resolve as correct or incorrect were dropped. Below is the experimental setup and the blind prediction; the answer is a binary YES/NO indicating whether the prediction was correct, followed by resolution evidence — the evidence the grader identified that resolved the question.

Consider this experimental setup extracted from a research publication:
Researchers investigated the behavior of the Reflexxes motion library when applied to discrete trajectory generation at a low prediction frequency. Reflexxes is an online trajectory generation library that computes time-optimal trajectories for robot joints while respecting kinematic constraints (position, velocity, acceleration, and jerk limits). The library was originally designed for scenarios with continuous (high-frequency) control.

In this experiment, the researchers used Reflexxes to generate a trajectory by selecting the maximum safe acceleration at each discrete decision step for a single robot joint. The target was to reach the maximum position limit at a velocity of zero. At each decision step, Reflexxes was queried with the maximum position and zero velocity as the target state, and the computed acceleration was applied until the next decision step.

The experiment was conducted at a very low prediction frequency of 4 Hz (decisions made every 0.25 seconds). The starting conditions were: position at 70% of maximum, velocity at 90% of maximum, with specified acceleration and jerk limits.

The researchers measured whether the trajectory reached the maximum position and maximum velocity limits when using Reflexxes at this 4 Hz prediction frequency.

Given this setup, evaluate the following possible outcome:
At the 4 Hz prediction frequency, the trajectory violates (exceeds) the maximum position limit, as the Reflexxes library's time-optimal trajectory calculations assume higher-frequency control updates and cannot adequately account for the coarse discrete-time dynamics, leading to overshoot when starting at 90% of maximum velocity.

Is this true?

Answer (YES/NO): NO